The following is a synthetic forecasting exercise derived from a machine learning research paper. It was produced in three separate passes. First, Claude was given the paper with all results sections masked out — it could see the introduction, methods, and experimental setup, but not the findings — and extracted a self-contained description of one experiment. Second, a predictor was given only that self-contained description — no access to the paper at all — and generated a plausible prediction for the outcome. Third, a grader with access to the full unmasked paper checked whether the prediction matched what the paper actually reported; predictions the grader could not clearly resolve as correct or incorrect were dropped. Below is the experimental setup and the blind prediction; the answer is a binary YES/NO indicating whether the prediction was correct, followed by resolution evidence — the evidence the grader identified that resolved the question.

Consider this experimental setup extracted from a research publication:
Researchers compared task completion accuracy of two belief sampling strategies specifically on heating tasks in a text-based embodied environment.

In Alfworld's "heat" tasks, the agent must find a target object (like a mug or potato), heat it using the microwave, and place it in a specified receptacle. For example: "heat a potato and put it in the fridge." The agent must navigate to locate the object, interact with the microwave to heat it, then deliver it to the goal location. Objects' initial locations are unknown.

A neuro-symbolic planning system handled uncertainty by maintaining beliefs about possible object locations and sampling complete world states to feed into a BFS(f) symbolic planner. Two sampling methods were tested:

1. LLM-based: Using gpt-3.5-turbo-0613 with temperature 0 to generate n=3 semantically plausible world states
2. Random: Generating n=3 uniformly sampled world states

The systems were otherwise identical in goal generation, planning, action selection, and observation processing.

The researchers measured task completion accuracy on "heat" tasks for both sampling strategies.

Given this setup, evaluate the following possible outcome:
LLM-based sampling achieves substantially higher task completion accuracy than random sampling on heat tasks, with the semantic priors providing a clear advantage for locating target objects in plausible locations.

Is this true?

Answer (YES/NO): NO